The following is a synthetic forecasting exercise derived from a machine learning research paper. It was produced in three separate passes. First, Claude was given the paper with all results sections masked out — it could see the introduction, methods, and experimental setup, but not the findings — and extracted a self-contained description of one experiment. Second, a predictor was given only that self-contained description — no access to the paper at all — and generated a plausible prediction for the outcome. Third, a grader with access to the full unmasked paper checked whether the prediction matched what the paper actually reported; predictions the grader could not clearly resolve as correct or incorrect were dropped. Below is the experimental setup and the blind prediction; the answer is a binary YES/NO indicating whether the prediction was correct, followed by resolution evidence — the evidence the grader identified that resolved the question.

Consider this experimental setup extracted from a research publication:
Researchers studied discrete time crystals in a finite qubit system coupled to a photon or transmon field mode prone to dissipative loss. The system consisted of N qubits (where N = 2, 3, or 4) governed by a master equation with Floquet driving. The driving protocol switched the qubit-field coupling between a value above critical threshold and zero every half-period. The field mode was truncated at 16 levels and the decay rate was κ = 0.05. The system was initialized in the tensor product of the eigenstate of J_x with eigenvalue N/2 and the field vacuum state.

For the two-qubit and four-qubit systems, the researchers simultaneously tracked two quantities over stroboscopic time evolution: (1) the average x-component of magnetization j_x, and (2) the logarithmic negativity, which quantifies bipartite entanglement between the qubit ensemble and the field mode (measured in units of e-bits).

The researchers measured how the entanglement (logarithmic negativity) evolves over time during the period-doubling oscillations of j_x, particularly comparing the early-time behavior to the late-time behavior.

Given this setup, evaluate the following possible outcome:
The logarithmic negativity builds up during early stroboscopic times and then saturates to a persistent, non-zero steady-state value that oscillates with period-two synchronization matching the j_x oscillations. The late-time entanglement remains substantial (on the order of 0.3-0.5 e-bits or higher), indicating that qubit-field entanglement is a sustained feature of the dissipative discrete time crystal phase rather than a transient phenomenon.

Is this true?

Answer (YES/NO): NO